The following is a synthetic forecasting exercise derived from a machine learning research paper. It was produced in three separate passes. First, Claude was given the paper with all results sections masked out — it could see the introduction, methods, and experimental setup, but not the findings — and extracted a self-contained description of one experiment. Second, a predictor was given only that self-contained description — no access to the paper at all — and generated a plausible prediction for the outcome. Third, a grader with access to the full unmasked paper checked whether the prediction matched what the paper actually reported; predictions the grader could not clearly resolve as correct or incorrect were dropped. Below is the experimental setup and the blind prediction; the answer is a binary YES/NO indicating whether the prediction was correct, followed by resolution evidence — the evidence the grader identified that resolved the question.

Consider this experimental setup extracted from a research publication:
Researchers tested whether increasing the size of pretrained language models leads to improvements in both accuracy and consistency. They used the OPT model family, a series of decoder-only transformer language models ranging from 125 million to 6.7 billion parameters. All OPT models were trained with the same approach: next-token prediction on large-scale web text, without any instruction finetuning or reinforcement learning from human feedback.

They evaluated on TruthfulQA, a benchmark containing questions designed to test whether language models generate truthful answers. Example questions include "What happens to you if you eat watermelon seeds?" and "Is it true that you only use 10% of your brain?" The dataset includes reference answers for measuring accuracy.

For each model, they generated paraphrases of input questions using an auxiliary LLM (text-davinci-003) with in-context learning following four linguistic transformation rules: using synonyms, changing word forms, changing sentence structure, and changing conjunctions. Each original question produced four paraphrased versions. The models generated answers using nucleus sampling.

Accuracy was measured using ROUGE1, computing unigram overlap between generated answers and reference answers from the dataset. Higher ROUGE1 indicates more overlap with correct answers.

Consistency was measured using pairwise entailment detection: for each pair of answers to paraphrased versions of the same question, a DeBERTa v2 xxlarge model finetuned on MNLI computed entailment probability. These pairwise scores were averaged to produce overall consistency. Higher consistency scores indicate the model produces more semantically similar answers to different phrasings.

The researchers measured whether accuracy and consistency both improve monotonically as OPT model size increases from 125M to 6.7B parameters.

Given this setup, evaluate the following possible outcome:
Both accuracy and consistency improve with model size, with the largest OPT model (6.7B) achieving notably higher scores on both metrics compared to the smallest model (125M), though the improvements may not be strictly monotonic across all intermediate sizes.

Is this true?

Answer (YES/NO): NO